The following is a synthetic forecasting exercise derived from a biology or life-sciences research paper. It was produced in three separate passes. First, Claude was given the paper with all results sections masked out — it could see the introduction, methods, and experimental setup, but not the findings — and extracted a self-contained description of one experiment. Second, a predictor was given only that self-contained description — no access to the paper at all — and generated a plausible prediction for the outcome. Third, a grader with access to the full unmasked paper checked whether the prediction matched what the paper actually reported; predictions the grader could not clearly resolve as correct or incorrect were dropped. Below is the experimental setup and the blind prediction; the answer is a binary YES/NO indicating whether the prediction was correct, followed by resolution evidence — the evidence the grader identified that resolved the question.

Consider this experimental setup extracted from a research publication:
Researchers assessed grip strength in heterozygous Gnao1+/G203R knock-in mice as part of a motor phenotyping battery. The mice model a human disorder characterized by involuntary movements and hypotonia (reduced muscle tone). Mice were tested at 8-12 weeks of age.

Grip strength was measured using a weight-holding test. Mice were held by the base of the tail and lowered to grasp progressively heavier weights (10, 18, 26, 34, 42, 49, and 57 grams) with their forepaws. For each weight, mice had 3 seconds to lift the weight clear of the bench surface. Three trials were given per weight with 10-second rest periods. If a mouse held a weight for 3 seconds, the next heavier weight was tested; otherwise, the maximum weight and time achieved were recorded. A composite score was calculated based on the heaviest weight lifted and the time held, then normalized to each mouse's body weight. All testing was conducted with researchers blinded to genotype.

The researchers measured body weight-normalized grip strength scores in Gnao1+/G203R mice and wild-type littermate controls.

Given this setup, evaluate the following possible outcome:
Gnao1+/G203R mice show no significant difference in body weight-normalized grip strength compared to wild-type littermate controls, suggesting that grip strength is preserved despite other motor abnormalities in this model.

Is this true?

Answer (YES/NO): NO